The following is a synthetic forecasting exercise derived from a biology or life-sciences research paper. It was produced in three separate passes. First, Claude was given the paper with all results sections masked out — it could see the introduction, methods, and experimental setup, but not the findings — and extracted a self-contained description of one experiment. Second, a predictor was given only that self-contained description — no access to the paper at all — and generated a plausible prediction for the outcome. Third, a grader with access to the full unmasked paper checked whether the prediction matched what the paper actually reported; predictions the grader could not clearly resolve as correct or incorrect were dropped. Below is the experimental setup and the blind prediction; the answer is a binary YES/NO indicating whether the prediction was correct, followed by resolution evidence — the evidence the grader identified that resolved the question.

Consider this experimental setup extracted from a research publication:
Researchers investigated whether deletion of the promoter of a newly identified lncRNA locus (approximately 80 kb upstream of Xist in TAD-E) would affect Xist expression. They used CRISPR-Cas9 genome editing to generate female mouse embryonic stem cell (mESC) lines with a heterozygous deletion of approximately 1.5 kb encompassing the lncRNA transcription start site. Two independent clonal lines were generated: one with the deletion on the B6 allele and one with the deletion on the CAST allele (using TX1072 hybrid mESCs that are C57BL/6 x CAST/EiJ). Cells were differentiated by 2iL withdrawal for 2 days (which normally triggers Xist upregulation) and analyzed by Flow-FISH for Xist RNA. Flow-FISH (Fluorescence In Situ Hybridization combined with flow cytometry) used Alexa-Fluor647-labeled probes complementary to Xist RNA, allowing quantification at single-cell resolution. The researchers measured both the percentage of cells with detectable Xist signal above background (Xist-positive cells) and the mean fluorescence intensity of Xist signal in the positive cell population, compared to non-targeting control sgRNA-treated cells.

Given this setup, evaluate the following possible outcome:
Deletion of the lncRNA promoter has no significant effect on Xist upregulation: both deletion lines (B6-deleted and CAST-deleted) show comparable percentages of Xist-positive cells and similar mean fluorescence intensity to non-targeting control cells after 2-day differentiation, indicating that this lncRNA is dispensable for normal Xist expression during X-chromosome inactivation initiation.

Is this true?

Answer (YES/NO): NO